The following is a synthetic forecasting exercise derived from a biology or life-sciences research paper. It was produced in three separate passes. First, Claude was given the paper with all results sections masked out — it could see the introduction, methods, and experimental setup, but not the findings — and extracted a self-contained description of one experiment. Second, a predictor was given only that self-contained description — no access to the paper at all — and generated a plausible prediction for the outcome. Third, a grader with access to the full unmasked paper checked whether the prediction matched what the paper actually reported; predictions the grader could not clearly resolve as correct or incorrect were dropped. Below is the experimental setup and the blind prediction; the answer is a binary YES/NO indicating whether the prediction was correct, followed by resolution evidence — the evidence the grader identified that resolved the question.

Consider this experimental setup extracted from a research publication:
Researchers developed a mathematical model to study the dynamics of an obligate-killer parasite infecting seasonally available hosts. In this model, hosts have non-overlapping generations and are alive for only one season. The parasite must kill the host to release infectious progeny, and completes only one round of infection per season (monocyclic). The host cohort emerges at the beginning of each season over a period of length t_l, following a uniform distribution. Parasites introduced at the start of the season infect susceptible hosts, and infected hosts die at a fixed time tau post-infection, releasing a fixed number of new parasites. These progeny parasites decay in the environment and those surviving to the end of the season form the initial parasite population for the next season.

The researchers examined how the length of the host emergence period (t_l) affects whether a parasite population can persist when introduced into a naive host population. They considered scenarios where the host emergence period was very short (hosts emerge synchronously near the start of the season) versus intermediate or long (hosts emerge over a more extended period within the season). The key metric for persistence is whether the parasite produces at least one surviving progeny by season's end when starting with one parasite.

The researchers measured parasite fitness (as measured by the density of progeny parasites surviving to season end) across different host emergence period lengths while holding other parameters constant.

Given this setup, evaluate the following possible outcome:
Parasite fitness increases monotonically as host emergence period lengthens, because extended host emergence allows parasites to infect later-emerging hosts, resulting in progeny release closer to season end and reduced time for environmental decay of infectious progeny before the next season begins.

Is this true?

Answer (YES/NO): NO